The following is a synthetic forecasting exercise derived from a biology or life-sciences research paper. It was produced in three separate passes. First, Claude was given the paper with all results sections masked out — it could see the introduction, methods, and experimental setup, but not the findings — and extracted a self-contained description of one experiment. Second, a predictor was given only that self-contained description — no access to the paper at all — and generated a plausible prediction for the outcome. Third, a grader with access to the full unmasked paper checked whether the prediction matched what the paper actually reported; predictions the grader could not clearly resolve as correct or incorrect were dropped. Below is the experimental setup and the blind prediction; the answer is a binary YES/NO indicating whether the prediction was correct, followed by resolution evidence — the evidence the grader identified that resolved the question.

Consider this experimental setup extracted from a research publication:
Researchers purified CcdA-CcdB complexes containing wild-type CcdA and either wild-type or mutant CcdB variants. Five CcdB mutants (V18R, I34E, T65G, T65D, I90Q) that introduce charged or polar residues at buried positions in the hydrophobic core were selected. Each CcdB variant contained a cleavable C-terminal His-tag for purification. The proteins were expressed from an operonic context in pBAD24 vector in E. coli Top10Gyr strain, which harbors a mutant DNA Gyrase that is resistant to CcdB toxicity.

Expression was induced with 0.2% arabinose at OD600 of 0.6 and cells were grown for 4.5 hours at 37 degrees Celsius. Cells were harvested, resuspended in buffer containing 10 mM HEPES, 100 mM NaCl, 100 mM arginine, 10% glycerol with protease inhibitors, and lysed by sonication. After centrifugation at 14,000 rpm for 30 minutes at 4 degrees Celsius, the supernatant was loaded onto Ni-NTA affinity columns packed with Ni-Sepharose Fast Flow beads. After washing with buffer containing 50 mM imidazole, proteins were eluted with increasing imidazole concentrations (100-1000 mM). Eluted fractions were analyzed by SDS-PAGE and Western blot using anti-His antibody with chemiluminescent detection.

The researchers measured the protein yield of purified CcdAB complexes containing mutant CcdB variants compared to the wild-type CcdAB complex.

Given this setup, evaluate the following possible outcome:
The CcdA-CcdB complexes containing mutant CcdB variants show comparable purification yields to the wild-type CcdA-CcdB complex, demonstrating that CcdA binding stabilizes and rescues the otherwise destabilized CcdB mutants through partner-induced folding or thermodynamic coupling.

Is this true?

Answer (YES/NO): NO